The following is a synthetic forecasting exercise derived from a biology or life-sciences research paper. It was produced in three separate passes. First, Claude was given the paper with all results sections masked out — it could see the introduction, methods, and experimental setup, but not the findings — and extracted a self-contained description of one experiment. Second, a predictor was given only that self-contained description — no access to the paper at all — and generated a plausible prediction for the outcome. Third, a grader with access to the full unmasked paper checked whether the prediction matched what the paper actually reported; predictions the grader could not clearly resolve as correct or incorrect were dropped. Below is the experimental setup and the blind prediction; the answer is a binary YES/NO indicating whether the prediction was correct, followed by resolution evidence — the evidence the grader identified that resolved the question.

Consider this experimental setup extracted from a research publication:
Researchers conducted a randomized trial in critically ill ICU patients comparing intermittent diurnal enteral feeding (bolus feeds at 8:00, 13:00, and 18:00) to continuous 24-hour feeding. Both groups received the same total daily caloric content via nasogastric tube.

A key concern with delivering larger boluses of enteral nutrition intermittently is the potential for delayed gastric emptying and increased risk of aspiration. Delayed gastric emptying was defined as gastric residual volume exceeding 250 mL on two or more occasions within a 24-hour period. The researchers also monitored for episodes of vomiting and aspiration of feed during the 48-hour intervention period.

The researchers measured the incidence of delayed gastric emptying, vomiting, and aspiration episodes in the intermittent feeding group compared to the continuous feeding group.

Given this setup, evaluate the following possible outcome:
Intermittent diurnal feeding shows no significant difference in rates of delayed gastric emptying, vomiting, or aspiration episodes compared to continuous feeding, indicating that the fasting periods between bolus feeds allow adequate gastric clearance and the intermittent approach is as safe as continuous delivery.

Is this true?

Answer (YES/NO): YES